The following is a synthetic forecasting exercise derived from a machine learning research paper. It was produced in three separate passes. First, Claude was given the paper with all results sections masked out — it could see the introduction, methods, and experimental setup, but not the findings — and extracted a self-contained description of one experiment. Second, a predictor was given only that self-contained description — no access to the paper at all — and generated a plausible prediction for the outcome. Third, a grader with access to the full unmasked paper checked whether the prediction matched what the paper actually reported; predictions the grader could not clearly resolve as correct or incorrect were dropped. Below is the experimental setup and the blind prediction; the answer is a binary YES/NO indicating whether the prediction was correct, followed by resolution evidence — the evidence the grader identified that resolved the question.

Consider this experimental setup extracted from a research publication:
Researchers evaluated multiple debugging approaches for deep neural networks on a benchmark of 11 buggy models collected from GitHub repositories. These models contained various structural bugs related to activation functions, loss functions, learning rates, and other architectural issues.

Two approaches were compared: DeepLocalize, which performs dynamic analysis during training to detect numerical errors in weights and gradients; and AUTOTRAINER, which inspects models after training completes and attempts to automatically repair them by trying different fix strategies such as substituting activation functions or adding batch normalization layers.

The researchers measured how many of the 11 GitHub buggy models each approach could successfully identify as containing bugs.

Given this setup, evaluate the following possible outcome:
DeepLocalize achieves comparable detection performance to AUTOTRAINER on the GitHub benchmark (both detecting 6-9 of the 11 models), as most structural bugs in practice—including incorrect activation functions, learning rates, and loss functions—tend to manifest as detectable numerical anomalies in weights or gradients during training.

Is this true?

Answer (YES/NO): NO